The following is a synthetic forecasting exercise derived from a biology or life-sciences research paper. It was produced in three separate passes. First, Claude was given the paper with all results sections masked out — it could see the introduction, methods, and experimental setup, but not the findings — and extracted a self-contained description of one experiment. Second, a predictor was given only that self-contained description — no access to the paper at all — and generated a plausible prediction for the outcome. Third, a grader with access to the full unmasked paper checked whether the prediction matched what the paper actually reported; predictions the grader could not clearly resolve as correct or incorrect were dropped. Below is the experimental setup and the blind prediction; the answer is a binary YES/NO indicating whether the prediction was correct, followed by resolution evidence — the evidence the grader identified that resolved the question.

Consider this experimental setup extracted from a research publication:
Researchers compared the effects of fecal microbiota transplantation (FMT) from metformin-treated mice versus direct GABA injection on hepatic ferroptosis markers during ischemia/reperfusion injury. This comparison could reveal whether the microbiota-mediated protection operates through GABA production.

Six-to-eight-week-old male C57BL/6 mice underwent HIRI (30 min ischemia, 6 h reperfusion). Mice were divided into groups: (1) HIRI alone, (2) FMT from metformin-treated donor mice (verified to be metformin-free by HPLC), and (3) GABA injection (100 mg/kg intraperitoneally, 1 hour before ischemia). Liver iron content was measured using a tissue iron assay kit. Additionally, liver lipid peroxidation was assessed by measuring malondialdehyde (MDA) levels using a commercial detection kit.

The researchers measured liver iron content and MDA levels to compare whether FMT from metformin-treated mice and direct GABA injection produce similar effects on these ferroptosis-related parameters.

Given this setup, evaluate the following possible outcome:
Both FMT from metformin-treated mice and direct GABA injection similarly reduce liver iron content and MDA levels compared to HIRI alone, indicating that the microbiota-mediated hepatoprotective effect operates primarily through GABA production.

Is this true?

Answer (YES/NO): YES